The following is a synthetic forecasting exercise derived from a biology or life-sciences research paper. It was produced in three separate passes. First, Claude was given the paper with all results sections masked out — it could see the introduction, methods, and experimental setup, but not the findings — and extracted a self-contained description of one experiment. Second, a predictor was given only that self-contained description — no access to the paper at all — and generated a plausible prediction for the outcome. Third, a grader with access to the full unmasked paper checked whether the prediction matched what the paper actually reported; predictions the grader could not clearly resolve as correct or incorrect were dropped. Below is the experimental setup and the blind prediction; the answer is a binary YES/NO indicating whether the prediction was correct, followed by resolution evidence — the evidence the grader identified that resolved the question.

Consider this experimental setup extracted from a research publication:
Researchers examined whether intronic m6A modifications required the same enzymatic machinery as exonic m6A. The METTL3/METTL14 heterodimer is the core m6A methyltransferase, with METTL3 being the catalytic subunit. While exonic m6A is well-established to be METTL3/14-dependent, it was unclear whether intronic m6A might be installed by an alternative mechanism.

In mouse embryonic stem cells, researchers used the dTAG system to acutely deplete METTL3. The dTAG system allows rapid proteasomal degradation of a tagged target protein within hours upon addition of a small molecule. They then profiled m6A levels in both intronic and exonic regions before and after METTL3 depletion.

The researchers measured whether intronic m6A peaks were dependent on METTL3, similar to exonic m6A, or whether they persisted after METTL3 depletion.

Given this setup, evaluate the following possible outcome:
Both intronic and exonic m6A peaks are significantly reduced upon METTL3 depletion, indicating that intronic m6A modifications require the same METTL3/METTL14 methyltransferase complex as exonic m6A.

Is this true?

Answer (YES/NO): YES